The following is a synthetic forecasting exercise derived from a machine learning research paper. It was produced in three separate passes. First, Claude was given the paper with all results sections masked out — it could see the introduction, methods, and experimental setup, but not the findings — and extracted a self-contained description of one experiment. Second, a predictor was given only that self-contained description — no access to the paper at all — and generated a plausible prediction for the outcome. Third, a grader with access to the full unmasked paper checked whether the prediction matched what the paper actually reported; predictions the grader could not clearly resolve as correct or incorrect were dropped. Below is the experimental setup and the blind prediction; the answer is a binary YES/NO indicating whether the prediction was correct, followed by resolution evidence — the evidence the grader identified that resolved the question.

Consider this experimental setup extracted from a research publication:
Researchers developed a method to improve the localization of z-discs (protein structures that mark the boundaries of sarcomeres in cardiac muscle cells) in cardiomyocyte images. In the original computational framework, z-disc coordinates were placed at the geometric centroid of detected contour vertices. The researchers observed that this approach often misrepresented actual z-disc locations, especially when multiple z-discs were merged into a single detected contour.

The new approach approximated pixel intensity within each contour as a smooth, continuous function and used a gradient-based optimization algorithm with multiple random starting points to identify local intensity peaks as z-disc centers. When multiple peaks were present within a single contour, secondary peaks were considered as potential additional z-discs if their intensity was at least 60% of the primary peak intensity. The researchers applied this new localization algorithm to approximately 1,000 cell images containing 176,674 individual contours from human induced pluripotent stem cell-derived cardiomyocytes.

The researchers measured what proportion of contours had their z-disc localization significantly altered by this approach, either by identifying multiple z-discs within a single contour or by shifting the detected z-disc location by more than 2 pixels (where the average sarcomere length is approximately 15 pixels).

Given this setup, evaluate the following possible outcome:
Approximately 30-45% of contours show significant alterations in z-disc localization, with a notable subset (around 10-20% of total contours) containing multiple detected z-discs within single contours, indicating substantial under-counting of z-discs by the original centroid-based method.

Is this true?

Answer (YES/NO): NO